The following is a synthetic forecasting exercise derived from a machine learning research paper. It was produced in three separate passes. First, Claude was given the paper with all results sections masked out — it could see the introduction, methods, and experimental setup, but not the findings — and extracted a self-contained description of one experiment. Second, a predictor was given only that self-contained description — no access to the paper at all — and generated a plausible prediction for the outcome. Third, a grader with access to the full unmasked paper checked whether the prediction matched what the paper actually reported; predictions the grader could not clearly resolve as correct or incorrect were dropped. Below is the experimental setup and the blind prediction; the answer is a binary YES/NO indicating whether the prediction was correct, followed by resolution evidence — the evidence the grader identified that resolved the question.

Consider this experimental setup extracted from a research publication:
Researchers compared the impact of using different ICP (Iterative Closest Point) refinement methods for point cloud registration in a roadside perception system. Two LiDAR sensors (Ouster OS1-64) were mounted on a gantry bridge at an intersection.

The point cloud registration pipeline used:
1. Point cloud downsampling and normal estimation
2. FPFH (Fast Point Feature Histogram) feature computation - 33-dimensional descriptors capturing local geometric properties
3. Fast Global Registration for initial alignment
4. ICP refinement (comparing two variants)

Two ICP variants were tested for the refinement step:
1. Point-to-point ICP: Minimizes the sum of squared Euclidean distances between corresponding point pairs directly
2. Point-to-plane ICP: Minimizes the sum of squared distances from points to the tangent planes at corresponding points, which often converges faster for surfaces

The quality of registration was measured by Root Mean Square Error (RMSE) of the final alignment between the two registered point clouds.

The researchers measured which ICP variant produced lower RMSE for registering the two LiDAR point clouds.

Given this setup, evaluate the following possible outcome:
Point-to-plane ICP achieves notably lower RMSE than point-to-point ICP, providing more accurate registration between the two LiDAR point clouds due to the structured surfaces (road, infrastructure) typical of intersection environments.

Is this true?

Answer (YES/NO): NO